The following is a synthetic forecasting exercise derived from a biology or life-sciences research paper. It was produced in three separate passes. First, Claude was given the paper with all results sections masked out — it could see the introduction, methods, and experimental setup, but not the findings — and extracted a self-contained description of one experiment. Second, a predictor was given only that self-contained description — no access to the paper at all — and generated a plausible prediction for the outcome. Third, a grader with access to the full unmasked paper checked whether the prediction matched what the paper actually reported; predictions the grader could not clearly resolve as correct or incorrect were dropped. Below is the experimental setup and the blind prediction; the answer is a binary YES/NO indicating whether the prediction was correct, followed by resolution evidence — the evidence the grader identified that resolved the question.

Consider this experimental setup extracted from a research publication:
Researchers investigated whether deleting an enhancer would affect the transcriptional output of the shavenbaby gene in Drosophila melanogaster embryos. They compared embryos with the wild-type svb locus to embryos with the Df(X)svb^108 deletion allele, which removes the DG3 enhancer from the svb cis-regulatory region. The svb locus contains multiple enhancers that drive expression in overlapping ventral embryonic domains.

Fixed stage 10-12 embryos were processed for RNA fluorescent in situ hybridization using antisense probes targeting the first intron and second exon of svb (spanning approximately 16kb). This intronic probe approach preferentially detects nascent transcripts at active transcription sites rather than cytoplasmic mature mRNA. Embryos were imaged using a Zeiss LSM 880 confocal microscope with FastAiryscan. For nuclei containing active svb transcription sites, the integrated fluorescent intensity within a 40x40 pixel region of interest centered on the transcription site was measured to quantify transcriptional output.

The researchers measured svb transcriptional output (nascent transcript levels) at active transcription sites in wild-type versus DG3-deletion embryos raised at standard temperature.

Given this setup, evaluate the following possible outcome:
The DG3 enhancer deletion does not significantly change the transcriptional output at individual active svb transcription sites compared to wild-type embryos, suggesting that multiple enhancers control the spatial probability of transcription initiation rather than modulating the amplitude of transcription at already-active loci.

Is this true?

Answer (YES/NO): NO